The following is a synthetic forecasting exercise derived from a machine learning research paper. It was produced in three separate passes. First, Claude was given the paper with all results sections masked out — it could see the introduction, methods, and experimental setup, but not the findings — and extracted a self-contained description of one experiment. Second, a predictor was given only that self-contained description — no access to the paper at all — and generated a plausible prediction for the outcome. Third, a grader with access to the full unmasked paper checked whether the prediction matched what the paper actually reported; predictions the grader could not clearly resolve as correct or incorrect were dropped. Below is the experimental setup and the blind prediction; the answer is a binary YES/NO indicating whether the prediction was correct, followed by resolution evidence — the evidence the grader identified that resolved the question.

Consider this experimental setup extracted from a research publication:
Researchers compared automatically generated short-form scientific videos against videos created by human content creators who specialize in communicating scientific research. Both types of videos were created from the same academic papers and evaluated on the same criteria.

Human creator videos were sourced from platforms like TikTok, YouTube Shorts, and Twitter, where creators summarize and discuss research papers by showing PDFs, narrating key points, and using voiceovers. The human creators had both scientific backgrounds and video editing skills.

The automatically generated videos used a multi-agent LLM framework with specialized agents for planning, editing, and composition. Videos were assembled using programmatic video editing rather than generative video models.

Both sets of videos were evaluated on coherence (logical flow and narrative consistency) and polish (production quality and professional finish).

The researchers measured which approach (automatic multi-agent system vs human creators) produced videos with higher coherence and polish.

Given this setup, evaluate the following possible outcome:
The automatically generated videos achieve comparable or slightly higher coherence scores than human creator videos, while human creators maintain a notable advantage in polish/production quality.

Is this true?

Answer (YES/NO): NO